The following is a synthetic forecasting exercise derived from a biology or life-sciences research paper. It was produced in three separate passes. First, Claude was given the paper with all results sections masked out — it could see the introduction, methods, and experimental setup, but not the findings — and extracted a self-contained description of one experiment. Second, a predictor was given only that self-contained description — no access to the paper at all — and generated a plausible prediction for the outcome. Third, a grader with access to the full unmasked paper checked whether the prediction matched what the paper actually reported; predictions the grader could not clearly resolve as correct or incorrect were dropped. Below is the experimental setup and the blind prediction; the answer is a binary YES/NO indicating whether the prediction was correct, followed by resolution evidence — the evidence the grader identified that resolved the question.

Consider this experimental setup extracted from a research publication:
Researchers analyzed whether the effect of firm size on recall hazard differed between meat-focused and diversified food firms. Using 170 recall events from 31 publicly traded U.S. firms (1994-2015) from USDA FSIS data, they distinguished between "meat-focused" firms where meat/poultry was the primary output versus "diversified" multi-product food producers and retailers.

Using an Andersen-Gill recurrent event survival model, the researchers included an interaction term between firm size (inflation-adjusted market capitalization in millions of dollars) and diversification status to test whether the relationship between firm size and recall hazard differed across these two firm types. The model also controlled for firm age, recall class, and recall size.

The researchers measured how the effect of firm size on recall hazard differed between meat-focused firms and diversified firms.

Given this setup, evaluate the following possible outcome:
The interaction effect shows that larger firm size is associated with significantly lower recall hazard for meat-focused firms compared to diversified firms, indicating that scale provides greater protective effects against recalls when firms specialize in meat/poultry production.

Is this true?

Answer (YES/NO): NO